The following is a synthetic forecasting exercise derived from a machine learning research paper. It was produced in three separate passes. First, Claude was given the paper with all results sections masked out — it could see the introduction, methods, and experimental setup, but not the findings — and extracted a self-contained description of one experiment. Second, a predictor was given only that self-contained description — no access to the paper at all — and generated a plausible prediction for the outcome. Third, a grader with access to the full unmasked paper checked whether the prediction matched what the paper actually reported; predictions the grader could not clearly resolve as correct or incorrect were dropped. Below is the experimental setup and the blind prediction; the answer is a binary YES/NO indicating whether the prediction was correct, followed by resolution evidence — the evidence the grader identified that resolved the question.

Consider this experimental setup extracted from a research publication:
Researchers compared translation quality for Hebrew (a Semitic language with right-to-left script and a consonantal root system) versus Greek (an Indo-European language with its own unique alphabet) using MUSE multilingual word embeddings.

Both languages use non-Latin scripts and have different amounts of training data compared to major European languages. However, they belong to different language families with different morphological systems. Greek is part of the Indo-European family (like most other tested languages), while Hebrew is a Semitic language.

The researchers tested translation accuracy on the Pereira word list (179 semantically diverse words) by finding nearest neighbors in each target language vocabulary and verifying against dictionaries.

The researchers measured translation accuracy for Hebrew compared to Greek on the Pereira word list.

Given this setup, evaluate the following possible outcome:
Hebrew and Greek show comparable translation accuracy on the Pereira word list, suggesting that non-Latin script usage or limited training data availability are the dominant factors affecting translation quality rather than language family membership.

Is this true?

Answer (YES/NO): YES